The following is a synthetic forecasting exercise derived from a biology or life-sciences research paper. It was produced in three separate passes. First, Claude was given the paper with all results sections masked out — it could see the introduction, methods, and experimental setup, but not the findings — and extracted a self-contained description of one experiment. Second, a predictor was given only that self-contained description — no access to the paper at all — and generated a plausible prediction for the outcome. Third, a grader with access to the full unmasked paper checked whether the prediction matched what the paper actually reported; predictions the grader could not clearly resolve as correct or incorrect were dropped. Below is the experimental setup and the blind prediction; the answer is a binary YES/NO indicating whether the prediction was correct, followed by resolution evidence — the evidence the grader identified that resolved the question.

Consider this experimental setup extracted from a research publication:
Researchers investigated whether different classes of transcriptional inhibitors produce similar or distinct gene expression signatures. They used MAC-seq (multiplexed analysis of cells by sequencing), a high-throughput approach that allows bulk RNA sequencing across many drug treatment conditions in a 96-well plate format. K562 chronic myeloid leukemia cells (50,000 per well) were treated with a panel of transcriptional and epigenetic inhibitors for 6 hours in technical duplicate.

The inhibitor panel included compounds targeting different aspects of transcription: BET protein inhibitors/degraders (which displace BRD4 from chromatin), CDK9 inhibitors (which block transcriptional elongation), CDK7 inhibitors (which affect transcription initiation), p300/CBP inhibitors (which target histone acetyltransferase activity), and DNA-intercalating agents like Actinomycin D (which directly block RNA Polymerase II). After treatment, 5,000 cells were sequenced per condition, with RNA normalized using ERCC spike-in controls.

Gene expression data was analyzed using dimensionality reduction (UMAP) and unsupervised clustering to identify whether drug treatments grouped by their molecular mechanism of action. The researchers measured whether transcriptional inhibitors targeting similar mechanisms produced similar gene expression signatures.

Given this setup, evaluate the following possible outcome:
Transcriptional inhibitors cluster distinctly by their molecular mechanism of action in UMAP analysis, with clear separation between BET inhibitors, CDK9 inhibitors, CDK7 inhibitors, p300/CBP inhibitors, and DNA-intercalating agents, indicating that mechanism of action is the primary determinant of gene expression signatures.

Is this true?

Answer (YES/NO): NO